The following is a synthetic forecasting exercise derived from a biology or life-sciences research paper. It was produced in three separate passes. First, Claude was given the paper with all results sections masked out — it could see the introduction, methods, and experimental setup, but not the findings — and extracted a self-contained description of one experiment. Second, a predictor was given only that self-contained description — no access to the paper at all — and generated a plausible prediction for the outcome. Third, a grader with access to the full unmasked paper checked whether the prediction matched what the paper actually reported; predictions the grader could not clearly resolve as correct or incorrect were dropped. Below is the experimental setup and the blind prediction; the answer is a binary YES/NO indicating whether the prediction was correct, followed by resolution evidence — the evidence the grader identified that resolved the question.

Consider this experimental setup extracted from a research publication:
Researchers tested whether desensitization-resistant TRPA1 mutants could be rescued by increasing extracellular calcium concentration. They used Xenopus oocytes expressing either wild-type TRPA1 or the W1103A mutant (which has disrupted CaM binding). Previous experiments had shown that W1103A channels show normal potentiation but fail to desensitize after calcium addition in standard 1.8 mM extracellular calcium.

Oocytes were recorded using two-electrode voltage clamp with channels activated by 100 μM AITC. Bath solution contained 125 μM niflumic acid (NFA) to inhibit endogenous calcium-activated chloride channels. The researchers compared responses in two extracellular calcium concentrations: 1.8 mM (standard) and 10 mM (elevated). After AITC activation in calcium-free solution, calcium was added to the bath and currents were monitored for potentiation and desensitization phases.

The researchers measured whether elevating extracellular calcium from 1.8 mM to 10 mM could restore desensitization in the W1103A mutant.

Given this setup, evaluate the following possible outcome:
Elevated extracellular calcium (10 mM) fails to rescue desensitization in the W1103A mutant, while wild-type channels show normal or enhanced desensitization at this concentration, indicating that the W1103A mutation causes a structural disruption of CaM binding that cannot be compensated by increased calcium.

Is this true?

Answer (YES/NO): NO